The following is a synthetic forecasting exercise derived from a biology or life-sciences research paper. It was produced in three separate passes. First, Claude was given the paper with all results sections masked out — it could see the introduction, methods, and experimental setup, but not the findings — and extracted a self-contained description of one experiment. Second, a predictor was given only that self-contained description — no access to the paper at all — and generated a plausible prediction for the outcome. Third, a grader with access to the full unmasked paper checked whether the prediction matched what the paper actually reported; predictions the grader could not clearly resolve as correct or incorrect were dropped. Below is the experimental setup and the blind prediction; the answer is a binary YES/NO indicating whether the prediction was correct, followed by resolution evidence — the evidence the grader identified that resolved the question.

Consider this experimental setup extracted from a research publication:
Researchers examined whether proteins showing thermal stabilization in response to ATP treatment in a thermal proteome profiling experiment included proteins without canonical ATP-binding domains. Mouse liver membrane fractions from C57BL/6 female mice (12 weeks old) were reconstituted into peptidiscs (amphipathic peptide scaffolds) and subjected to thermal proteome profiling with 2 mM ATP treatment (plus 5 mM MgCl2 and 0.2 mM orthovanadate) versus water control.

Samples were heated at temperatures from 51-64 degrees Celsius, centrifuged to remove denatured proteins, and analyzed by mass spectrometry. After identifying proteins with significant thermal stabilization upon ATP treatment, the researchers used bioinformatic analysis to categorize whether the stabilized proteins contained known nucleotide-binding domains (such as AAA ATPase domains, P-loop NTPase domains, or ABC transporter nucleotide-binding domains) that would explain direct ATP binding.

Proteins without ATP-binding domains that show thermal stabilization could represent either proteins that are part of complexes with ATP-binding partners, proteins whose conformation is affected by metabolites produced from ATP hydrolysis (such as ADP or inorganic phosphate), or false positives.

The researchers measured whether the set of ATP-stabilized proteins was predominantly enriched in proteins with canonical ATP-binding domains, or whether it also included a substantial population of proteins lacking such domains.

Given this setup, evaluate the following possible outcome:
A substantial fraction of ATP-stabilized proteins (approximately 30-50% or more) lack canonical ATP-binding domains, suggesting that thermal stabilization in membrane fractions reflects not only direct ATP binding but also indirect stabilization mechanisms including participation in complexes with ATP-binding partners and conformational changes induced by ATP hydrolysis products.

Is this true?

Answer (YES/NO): YES